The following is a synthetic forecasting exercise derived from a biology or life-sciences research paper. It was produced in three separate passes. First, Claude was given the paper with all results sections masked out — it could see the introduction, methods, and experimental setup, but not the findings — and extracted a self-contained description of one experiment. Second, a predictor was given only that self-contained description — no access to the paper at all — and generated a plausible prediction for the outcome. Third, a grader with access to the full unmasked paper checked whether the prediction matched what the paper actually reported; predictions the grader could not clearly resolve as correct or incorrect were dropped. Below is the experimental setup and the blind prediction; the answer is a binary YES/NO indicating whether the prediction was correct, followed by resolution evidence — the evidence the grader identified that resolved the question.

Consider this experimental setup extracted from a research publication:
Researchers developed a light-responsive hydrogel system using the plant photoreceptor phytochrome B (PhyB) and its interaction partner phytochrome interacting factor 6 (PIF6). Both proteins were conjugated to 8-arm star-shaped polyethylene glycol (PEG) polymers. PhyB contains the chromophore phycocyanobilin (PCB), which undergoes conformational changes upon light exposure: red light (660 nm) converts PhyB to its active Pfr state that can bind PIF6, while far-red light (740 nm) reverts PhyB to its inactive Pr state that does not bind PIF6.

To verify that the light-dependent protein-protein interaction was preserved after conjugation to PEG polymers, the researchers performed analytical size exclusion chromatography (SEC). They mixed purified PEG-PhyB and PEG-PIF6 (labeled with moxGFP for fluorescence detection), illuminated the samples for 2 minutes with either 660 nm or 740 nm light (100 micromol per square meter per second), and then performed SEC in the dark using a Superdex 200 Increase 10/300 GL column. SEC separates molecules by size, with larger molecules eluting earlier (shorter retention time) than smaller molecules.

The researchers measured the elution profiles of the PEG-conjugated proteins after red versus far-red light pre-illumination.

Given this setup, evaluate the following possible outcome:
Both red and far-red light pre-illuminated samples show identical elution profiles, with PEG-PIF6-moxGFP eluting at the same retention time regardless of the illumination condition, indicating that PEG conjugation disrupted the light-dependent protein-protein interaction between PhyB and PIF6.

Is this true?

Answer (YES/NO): NO